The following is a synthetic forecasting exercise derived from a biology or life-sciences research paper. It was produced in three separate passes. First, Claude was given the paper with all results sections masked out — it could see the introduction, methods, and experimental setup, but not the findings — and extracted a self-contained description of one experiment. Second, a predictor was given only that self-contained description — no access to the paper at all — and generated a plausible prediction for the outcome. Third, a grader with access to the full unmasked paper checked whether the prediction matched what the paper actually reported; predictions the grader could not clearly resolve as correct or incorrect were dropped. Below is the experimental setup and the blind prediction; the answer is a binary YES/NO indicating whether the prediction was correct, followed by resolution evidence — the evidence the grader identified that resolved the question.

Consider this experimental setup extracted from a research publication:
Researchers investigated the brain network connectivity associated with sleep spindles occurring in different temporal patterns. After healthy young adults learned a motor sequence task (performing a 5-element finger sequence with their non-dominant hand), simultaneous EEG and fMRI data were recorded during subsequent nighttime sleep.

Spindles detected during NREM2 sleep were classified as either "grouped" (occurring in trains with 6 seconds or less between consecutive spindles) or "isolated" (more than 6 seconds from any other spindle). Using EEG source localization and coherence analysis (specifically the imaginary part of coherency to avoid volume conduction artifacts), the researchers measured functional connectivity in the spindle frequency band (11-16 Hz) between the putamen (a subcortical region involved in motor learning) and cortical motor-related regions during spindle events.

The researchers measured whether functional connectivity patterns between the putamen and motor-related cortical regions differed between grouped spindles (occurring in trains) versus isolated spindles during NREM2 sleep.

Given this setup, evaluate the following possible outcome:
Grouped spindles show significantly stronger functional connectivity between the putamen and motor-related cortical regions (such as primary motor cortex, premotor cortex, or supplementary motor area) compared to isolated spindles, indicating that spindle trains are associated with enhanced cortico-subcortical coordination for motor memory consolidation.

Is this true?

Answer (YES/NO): YES